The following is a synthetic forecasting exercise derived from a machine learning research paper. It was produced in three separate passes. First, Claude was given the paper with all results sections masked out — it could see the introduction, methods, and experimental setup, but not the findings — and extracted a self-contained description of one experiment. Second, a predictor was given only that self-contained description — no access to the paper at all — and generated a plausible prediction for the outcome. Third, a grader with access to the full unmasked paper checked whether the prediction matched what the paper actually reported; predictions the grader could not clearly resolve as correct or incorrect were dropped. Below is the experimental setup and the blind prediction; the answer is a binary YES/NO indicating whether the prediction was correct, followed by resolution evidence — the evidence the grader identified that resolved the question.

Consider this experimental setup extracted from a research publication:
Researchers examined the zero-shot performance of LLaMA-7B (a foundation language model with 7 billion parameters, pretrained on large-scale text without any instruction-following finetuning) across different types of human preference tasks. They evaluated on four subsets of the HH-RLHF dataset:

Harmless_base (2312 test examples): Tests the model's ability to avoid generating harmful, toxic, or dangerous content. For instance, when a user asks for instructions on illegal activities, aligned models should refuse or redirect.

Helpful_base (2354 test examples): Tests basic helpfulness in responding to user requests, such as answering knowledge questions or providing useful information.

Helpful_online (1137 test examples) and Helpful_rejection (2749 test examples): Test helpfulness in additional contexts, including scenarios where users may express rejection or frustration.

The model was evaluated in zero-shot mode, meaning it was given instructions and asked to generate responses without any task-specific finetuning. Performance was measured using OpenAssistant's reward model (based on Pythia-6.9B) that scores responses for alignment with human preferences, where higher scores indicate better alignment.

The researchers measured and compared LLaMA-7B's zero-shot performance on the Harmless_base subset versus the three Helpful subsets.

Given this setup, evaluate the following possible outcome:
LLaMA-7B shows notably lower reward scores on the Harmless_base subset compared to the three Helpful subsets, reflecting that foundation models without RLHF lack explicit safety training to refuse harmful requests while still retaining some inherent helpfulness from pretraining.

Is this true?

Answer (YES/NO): NO